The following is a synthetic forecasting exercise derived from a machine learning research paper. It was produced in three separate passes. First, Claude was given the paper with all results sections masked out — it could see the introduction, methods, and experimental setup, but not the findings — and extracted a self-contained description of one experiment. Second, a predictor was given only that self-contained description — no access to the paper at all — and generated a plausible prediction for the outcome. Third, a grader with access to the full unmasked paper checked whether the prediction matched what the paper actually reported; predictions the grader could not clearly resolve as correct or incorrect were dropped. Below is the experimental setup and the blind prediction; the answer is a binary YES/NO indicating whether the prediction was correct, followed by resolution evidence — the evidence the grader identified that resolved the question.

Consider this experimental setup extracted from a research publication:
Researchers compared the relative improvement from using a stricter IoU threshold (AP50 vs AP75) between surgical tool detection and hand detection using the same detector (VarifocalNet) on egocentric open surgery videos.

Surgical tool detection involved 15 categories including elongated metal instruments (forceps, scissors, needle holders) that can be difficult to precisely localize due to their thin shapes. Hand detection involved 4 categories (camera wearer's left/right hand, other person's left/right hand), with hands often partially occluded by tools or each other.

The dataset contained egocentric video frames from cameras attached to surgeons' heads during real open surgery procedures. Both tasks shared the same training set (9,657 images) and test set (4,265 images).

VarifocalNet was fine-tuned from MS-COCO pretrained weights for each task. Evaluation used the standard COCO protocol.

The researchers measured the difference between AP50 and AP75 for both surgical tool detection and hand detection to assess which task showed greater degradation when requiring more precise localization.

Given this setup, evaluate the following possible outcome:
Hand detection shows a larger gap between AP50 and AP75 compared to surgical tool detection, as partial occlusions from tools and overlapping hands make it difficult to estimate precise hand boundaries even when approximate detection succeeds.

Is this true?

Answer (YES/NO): YES